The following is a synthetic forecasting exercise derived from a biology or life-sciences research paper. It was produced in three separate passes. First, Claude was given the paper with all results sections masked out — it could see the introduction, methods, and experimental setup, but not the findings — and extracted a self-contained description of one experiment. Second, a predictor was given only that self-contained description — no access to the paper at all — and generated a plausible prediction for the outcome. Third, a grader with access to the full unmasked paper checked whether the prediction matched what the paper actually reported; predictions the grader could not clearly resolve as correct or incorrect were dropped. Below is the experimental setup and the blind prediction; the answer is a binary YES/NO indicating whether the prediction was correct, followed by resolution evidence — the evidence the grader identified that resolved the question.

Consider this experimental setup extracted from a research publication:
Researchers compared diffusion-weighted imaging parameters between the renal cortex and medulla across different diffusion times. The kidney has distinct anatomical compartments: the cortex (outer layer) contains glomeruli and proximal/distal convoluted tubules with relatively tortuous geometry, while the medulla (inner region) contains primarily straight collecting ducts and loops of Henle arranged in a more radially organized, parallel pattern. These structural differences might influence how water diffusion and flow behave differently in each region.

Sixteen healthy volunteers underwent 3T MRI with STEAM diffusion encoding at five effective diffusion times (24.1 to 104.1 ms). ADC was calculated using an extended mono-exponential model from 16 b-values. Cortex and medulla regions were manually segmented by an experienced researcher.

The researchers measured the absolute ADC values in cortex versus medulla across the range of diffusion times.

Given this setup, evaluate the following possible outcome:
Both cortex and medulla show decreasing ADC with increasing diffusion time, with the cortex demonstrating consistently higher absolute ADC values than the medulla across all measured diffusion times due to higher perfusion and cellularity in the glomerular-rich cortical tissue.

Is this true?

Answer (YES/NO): NO